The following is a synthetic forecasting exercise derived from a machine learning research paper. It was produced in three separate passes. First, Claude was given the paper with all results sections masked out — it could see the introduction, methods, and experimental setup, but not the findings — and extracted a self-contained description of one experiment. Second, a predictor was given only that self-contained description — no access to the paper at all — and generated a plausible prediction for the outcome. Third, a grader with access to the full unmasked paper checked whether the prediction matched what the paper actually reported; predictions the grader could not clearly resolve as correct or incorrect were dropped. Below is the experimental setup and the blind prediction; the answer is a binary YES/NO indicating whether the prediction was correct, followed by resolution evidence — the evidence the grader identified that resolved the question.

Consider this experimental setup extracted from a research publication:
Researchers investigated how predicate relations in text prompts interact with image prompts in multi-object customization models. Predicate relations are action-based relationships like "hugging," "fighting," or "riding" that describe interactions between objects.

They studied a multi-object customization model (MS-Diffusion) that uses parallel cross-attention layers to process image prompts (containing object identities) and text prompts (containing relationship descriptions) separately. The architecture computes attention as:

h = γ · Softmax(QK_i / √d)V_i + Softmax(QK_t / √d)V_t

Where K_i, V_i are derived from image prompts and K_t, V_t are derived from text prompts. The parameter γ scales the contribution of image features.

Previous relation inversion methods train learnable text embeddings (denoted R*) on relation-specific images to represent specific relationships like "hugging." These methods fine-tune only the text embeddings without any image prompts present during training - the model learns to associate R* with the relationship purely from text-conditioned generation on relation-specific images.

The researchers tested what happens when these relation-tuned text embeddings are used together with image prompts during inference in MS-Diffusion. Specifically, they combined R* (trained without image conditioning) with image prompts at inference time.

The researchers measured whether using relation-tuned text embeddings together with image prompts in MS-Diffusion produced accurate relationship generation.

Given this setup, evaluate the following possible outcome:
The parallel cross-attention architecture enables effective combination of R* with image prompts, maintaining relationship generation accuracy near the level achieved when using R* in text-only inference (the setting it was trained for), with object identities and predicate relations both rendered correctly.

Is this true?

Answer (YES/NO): NO